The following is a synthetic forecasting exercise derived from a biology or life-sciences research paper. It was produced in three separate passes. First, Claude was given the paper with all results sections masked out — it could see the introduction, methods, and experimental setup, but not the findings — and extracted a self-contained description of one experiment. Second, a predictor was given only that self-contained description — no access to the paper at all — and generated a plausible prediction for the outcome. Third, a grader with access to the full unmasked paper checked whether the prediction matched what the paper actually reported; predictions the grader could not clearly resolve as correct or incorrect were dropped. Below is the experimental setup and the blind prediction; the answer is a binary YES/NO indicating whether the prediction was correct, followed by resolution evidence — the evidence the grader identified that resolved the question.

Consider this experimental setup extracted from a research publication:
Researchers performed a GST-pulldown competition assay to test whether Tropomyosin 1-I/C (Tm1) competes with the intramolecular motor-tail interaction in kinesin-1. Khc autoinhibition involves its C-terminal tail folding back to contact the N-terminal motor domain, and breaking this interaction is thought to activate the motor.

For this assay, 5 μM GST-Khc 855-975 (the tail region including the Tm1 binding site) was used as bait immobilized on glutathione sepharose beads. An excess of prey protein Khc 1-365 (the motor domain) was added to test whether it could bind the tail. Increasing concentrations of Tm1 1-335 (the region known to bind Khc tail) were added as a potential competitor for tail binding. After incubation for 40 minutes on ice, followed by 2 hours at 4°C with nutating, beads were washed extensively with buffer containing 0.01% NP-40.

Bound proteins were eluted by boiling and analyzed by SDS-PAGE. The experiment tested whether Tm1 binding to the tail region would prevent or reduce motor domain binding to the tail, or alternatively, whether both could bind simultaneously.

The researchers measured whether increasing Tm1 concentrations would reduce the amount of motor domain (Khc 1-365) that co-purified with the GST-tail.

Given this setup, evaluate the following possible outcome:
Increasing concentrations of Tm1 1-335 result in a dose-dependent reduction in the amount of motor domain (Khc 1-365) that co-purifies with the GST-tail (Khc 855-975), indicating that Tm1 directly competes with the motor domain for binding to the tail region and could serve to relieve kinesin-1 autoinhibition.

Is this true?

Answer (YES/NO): NO